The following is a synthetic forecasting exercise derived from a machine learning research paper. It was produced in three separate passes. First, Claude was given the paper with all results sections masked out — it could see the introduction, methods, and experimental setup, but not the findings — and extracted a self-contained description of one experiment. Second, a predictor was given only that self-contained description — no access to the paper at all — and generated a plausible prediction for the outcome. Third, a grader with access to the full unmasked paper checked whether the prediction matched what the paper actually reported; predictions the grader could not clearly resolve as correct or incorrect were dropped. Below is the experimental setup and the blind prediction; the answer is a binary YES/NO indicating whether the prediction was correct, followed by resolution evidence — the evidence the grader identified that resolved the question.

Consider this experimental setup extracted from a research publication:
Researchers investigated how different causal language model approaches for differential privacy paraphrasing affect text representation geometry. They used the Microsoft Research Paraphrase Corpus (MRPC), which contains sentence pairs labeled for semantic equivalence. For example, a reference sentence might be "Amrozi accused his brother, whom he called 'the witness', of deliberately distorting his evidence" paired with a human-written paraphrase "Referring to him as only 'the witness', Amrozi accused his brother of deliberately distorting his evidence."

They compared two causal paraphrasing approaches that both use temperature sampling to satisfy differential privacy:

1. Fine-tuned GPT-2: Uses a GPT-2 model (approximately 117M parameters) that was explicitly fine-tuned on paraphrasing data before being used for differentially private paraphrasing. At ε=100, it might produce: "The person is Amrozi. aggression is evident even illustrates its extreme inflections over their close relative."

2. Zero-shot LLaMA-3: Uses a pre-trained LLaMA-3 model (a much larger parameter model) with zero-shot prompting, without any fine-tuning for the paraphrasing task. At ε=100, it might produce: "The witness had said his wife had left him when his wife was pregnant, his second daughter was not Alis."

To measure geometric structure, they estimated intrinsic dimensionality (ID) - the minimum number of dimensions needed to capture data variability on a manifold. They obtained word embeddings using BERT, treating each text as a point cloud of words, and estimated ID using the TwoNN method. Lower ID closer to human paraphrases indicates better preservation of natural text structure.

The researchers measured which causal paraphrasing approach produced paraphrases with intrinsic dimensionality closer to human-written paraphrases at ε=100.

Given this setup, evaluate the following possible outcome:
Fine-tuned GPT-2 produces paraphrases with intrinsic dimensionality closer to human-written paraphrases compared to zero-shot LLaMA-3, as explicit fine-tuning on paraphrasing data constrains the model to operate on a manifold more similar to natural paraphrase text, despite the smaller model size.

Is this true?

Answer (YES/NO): NO